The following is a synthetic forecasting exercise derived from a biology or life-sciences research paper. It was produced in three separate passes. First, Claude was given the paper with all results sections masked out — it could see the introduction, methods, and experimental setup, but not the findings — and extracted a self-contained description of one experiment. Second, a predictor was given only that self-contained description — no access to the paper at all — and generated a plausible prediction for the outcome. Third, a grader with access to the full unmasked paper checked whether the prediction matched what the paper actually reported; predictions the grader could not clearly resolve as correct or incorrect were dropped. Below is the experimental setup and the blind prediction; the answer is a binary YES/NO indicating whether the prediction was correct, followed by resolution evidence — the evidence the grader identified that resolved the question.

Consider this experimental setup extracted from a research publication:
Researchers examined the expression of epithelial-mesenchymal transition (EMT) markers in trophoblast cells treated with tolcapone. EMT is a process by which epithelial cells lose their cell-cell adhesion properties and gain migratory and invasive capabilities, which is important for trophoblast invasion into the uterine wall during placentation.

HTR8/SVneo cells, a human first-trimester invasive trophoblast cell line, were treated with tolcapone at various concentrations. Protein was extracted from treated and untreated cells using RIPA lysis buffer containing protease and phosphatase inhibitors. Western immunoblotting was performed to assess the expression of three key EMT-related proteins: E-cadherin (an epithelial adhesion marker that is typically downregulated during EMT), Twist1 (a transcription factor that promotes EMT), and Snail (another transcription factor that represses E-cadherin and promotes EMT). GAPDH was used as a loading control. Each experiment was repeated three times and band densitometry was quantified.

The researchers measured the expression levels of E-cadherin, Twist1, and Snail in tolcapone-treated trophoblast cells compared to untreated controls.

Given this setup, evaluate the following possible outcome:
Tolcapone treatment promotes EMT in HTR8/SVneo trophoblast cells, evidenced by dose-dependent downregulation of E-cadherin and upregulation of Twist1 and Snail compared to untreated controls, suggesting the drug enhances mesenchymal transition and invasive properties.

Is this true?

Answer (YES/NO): NO